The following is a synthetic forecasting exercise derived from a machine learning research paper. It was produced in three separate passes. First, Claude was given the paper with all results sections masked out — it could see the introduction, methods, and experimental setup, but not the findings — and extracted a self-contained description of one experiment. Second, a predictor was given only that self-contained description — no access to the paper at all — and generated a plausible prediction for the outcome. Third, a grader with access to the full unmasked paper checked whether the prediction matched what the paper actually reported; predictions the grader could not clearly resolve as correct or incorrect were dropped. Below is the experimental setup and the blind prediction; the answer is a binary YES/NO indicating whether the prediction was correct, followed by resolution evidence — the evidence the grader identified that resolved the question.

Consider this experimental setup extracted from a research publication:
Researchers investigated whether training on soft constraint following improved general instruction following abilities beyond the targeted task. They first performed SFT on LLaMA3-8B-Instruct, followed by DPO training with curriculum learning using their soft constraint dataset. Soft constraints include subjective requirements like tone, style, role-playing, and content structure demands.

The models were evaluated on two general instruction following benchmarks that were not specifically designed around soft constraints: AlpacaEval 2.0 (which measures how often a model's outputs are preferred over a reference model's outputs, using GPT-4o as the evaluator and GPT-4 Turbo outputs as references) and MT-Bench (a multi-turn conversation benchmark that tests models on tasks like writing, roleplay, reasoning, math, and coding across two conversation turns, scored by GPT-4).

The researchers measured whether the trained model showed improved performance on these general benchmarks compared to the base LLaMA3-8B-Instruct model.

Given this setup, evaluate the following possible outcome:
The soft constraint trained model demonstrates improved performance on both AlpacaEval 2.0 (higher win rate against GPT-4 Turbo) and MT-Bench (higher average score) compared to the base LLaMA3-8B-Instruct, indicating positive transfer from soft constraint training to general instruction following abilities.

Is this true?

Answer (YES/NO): YES